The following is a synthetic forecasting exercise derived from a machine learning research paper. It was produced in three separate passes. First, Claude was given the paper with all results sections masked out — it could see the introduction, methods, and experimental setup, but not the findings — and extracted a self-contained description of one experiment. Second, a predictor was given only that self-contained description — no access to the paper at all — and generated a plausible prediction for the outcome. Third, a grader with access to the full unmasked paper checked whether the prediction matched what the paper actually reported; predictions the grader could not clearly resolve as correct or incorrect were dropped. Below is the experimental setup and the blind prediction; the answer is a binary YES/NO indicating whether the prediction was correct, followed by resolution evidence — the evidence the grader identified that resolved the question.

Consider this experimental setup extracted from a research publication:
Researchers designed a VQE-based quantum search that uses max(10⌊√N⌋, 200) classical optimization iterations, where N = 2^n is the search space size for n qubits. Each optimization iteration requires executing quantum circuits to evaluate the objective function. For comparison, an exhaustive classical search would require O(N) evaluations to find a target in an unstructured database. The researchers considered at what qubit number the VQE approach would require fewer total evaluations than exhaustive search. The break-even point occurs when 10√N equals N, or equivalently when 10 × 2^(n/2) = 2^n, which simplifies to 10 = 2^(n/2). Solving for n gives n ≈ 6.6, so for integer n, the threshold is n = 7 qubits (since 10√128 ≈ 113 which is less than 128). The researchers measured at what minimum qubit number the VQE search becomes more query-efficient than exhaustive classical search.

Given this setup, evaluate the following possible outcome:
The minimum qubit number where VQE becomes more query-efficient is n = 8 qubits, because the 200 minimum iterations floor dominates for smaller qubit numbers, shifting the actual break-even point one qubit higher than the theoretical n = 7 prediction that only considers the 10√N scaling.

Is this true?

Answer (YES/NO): NO